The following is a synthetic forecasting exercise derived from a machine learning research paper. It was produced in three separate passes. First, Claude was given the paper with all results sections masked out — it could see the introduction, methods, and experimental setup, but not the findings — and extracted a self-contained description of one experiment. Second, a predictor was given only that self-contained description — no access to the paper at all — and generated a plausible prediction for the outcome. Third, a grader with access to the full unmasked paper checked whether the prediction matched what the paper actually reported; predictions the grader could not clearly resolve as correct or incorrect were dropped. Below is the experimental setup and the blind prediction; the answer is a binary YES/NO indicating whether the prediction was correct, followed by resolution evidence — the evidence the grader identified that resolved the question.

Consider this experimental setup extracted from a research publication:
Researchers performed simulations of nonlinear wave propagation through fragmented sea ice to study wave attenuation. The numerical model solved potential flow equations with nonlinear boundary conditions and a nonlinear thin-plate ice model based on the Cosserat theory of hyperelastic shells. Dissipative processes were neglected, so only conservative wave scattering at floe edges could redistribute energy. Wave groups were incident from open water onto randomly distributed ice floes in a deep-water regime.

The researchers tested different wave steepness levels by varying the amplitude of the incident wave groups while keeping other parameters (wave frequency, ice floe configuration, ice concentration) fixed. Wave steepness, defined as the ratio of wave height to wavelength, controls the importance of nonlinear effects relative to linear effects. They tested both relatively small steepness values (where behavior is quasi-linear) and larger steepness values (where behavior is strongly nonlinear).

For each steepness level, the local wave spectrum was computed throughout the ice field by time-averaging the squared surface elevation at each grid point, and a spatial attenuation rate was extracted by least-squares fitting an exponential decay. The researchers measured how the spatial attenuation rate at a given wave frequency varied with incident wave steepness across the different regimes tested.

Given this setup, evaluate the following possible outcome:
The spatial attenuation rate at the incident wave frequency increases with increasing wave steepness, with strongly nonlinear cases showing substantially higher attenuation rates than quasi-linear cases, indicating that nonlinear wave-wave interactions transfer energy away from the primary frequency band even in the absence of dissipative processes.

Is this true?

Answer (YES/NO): NO